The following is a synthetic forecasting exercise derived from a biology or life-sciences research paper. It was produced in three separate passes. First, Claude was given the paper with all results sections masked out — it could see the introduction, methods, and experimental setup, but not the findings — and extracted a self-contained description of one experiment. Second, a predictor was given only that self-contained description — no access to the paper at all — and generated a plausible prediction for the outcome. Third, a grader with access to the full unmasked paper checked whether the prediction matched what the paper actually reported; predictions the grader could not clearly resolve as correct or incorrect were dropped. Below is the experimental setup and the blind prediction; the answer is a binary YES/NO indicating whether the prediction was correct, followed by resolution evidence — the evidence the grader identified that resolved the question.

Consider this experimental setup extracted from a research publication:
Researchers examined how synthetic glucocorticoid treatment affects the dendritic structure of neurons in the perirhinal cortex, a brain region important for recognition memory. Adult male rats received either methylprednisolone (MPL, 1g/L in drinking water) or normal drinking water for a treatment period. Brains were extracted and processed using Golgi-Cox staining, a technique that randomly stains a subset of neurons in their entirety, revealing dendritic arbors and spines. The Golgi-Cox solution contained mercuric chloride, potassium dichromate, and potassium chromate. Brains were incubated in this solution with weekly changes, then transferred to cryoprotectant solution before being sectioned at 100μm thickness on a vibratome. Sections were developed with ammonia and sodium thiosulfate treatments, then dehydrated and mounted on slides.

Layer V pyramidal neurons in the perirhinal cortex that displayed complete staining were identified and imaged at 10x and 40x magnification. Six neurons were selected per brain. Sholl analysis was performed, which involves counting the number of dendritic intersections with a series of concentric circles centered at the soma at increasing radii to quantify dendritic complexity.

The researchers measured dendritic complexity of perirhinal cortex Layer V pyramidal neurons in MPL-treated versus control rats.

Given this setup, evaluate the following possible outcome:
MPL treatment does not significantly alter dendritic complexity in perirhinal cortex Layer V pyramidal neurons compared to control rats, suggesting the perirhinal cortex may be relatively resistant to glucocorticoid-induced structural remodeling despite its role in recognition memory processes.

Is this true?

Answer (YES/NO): NO